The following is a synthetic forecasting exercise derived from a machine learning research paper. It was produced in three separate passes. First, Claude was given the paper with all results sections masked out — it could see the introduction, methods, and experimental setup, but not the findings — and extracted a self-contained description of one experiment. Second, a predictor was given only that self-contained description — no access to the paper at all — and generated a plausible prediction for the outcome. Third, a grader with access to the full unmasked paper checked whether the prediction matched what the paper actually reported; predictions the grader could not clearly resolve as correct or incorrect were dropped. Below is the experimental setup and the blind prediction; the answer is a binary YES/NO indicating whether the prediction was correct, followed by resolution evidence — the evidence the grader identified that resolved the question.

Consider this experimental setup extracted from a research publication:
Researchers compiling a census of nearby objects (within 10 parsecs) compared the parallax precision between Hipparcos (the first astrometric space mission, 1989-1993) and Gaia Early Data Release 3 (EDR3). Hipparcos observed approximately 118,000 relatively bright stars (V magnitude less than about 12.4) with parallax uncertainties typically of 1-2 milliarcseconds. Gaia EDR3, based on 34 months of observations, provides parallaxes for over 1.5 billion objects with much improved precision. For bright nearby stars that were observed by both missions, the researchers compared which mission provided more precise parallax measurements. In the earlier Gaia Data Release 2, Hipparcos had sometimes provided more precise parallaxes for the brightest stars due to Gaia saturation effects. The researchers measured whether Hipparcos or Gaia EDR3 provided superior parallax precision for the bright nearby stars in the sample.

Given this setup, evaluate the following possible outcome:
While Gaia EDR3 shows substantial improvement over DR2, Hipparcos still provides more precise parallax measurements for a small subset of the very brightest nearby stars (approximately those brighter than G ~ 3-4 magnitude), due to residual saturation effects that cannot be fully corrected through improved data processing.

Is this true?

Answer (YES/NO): NO